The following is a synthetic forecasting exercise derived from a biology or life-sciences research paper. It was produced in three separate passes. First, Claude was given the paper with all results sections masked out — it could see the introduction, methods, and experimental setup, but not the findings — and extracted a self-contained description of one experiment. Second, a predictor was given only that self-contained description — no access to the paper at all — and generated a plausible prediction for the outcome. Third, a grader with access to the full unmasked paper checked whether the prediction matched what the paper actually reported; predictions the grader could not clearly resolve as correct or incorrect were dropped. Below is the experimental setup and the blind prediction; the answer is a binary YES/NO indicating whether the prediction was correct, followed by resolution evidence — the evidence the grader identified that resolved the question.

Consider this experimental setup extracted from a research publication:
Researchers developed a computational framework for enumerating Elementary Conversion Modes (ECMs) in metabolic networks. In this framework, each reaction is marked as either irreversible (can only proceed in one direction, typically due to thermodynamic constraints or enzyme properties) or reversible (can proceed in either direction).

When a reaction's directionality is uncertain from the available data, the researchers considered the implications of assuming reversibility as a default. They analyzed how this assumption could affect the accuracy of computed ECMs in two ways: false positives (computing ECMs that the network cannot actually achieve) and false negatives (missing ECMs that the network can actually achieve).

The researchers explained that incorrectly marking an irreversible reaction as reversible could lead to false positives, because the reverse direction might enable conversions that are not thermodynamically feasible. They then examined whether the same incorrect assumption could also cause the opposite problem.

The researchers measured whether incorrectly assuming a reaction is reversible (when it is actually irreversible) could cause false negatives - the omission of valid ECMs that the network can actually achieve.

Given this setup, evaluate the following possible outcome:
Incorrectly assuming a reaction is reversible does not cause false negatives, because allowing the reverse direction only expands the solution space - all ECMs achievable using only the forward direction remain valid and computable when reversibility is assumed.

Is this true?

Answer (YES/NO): YES